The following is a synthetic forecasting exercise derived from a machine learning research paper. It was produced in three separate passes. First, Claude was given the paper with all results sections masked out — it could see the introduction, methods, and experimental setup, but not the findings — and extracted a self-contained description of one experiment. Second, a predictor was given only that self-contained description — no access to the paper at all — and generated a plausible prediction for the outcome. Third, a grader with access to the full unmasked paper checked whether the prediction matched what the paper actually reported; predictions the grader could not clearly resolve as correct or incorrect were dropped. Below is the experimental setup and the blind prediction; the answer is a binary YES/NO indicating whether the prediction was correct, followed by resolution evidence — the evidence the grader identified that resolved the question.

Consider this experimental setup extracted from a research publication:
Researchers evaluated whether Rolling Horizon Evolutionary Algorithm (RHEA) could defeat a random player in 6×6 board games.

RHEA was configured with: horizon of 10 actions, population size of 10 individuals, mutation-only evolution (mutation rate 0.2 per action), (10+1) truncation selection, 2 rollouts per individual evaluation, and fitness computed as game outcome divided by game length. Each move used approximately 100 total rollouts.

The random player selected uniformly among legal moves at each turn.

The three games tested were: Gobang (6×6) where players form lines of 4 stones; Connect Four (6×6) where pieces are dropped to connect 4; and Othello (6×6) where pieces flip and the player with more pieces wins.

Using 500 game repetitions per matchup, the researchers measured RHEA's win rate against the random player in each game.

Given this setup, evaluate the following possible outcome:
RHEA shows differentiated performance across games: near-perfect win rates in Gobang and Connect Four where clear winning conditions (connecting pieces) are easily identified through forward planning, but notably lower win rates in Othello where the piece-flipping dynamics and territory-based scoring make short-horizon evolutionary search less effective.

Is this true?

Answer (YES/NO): NO